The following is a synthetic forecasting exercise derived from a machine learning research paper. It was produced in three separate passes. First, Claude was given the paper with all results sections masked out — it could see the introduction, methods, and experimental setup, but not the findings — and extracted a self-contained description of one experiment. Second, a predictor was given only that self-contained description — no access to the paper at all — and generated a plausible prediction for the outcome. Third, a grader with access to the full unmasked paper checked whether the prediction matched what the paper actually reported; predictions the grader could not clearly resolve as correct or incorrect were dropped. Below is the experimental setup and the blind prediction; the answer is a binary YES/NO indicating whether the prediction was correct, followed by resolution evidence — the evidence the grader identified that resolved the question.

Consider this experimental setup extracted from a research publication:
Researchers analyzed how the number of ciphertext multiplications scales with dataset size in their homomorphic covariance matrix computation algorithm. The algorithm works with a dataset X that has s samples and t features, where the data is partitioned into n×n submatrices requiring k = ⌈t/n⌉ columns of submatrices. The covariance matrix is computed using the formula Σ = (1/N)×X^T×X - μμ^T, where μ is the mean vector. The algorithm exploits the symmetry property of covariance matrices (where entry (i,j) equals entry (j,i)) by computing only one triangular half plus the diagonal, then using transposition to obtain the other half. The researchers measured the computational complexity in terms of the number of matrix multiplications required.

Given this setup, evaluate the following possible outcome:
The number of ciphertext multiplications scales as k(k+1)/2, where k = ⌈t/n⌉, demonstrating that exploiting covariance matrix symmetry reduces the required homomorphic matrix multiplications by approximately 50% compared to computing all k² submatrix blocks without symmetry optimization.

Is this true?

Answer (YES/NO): NO